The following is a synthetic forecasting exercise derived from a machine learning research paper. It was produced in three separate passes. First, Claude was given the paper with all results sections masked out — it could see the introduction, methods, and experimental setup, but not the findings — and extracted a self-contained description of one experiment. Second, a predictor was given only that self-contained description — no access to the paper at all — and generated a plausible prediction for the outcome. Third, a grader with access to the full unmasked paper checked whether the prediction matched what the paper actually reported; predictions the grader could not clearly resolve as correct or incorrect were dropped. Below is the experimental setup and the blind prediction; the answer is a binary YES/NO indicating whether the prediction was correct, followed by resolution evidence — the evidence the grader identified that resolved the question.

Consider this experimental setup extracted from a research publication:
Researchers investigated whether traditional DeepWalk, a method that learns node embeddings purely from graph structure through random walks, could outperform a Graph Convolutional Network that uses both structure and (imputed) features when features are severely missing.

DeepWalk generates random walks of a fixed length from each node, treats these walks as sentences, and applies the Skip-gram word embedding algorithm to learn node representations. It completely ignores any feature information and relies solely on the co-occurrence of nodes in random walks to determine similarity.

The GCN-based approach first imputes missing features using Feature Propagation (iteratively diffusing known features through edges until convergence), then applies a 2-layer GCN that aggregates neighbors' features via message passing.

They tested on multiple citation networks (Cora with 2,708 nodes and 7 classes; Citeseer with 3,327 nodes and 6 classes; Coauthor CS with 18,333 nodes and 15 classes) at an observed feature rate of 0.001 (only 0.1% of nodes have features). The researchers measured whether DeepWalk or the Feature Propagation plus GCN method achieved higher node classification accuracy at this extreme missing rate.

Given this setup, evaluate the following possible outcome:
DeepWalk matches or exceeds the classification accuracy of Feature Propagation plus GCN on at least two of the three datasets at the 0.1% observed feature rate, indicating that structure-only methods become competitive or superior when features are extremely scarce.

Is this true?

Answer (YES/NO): YES